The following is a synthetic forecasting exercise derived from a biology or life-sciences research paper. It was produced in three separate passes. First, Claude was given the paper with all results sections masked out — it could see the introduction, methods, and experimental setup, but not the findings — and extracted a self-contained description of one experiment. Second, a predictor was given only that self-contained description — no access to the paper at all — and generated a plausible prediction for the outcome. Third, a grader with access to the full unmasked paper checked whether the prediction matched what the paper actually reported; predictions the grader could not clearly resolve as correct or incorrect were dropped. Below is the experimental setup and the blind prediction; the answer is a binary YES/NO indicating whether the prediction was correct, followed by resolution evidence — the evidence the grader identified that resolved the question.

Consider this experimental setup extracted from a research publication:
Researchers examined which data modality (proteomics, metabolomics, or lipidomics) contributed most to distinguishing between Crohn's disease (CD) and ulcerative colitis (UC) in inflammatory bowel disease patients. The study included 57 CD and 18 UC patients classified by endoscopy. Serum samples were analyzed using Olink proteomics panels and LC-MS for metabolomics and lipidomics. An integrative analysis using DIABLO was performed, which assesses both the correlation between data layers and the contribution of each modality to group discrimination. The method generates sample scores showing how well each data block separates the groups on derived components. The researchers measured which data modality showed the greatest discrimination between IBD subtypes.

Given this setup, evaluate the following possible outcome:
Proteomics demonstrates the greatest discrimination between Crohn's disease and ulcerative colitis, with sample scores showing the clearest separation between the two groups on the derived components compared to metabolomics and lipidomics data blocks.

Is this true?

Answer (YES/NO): YES